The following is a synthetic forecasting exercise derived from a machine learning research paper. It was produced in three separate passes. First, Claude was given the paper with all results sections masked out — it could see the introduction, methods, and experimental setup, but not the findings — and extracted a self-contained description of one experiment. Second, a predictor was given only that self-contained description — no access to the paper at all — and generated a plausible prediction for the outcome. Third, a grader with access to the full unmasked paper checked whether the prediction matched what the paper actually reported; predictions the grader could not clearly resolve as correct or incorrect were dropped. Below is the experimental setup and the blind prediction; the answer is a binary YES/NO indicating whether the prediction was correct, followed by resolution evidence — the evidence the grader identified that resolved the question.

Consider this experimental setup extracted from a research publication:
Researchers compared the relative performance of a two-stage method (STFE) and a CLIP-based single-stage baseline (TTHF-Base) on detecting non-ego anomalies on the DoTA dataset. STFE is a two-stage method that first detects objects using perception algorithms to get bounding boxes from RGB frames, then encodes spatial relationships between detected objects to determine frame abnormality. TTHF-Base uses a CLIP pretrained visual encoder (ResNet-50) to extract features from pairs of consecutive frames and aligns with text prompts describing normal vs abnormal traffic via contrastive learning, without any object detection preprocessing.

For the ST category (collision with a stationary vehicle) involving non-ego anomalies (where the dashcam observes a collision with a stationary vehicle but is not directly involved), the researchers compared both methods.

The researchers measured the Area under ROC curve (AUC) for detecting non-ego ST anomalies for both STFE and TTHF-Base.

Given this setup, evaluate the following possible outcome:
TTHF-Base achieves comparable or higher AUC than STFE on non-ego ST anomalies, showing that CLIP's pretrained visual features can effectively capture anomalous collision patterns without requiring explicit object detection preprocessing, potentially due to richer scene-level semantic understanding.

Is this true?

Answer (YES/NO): NO